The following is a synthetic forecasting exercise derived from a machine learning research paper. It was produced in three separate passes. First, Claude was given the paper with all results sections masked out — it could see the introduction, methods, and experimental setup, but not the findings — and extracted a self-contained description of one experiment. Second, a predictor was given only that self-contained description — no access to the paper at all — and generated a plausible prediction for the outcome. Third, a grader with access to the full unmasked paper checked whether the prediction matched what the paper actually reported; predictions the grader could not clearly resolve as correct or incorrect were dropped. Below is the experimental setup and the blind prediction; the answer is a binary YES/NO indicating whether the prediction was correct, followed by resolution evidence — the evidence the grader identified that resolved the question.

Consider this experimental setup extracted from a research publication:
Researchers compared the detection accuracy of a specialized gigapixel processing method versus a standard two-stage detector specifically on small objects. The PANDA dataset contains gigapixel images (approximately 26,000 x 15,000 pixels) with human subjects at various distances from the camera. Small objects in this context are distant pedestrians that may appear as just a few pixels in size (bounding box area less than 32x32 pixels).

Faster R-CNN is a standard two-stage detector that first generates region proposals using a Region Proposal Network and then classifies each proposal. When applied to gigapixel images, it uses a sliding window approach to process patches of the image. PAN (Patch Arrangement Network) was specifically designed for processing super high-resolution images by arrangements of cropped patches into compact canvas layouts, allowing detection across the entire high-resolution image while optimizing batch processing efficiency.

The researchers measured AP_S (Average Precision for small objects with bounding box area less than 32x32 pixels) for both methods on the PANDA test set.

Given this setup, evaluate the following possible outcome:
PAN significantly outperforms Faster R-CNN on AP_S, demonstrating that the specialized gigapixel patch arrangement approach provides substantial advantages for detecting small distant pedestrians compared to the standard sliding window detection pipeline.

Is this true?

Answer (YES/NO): YES